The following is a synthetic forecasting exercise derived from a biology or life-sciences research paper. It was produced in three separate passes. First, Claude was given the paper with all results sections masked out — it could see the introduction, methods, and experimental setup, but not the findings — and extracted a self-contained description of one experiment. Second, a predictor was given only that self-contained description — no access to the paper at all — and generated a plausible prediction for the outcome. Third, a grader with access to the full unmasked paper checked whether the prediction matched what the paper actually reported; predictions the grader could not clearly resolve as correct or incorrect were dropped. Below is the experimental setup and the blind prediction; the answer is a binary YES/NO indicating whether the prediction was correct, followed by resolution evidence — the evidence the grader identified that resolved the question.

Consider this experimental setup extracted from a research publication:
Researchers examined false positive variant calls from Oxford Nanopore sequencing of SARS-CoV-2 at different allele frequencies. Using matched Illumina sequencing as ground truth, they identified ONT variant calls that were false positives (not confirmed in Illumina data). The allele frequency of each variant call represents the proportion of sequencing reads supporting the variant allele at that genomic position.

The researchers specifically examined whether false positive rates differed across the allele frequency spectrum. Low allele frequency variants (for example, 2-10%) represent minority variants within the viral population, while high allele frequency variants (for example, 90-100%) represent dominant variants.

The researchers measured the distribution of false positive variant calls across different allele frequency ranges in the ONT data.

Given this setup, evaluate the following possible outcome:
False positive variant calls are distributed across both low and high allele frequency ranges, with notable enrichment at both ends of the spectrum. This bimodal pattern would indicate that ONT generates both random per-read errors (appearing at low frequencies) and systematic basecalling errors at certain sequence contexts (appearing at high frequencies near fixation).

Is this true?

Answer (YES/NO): NO